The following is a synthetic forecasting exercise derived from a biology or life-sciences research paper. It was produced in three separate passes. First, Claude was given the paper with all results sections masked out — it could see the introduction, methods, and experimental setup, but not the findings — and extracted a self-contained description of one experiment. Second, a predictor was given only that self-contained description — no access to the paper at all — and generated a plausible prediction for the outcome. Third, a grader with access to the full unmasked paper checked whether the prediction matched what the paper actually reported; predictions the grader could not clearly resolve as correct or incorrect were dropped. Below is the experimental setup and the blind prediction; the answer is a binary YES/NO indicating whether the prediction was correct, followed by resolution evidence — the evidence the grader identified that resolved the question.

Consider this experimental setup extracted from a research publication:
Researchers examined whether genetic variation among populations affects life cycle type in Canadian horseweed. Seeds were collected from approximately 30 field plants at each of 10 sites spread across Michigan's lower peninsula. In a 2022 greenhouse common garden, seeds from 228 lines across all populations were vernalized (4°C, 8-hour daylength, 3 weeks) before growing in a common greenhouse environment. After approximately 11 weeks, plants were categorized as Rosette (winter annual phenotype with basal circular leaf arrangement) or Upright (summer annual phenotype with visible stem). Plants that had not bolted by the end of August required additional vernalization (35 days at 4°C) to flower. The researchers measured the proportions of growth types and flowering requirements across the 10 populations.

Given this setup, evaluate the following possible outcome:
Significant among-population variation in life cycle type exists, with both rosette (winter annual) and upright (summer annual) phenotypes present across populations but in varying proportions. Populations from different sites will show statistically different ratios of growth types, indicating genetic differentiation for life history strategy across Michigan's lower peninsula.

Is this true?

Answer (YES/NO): NO